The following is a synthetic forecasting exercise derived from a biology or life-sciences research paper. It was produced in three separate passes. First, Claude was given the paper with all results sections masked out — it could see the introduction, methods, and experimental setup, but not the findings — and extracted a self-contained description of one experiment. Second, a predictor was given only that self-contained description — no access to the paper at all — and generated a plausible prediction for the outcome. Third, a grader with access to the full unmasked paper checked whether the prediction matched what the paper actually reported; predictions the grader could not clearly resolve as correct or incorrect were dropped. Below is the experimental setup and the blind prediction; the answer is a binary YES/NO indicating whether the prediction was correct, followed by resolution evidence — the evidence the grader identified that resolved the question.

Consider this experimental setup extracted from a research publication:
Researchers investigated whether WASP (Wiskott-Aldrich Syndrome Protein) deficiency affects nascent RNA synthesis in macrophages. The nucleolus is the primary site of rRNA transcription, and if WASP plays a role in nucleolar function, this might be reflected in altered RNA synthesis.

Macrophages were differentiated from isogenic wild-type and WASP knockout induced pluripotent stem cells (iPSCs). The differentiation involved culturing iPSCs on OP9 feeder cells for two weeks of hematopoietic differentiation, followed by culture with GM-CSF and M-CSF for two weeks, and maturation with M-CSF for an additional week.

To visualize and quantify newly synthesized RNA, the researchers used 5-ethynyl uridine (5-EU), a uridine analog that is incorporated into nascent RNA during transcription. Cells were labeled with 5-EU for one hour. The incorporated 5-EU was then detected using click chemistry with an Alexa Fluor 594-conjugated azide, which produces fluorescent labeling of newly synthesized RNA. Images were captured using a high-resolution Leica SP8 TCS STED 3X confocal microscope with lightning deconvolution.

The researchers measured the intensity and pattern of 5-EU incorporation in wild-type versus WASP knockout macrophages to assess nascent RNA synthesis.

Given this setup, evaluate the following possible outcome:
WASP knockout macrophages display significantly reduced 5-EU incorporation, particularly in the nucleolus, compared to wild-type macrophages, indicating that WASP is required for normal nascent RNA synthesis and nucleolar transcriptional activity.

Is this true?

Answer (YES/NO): YES